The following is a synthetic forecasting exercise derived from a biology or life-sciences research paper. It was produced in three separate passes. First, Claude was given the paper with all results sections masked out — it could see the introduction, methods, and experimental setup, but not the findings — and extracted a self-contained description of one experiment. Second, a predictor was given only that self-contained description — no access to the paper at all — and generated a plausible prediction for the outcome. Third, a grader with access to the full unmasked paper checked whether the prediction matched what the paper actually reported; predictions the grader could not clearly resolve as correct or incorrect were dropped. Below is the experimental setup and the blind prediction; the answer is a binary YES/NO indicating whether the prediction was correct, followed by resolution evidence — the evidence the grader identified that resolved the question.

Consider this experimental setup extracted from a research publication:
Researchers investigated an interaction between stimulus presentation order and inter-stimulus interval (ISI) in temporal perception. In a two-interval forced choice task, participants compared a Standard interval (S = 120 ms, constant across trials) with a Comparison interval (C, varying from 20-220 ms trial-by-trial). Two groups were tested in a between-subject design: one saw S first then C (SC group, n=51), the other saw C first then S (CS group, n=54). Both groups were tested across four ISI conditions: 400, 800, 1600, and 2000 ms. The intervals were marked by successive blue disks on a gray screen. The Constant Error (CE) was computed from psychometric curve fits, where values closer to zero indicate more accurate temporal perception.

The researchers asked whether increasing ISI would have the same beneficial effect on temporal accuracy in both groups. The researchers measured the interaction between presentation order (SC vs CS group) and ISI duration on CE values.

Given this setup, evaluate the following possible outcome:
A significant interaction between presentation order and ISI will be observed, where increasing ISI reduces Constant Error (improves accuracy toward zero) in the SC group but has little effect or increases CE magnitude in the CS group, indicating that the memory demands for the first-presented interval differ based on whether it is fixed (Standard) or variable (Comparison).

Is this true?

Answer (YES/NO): NO